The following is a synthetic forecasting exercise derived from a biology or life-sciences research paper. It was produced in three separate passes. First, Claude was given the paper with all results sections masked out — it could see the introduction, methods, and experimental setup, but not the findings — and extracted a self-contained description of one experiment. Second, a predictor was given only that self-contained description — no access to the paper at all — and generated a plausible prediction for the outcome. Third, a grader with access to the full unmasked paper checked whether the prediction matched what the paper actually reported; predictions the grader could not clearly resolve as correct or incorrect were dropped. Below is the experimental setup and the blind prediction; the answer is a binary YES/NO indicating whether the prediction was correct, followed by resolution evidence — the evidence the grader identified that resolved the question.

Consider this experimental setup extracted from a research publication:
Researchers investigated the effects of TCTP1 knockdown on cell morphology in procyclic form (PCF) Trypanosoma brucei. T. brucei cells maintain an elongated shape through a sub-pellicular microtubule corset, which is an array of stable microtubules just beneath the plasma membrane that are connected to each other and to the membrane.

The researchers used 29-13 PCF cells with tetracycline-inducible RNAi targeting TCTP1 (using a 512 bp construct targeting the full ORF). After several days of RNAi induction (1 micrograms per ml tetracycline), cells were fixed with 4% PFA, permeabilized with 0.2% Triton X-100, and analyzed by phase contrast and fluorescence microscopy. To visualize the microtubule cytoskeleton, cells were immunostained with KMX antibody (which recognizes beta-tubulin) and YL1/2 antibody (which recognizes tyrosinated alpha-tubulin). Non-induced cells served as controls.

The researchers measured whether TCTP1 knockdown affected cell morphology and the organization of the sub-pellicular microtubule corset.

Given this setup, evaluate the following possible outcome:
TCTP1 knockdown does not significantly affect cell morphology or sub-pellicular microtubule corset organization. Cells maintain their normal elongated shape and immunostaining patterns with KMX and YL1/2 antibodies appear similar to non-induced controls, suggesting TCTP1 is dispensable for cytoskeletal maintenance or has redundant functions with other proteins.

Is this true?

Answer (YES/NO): NO